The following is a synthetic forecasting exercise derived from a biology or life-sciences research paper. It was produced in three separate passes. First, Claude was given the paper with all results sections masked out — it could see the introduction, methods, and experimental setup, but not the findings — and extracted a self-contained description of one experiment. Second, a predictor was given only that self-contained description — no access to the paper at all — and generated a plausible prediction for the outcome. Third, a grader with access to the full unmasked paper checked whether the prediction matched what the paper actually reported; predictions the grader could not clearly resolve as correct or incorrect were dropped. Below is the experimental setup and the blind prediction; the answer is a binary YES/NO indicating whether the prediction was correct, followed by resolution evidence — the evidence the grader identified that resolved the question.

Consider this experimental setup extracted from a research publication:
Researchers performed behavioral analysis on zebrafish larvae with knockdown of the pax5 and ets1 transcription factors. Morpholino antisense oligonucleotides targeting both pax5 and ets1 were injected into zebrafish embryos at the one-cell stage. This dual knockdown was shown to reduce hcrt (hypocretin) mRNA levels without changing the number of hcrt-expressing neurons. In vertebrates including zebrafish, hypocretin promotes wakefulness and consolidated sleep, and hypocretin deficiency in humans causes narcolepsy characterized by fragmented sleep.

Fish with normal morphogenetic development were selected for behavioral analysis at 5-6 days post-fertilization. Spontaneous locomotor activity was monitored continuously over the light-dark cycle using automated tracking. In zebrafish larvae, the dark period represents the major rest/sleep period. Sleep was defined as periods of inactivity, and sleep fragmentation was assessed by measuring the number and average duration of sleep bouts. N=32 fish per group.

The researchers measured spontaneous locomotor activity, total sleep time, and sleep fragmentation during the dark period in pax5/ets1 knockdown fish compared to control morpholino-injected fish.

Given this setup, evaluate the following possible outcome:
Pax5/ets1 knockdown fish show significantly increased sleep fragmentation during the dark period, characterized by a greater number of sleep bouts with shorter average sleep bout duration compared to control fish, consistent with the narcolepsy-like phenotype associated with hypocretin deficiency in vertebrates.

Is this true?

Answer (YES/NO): YES